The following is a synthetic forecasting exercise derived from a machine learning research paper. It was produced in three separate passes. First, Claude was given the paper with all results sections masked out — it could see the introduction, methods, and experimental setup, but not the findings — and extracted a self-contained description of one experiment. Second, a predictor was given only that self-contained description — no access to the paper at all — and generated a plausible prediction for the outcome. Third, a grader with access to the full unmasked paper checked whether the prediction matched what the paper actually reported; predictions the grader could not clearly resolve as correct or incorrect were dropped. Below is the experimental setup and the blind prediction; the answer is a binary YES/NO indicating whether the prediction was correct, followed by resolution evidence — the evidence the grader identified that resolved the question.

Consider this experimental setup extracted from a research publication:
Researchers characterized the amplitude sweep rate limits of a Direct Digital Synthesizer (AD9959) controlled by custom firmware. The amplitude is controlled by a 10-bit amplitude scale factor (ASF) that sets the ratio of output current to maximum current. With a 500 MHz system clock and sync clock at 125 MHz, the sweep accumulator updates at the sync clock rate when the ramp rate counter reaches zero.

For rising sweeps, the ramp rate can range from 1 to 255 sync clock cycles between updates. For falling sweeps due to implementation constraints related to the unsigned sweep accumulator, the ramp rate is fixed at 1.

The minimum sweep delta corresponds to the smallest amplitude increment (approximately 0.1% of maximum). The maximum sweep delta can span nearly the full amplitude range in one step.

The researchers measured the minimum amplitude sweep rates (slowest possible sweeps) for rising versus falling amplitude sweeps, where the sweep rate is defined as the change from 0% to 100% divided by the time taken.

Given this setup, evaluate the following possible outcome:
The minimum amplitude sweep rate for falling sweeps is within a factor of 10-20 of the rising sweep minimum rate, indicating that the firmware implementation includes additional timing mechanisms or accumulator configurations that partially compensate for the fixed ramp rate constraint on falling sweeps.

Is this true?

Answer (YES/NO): NO